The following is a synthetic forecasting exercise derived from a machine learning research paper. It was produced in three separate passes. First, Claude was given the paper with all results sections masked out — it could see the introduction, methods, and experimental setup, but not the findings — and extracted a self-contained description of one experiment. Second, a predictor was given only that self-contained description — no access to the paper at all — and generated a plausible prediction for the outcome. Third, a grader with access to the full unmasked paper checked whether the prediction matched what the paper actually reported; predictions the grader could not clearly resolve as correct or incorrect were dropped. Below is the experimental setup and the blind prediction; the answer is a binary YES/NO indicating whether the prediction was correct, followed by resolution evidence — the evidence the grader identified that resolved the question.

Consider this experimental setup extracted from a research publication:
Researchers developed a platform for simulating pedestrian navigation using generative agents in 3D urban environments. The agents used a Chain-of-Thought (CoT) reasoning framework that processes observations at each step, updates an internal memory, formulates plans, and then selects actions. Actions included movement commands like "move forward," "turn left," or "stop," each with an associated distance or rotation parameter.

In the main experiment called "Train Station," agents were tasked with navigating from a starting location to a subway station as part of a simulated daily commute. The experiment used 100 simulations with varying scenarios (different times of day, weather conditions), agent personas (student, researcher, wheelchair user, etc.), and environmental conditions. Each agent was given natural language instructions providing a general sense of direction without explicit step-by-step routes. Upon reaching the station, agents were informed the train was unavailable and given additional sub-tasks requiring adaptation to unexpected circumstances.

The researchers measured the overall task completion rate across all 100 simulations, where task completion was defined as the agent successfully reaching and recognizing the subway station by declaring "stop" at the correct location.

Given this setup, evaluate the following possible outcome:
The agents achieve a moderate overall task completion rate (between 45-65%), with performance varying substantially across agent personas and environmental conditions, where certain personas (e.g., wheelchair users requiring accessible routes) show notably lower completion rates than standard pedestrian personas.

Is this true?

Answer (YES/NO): NO